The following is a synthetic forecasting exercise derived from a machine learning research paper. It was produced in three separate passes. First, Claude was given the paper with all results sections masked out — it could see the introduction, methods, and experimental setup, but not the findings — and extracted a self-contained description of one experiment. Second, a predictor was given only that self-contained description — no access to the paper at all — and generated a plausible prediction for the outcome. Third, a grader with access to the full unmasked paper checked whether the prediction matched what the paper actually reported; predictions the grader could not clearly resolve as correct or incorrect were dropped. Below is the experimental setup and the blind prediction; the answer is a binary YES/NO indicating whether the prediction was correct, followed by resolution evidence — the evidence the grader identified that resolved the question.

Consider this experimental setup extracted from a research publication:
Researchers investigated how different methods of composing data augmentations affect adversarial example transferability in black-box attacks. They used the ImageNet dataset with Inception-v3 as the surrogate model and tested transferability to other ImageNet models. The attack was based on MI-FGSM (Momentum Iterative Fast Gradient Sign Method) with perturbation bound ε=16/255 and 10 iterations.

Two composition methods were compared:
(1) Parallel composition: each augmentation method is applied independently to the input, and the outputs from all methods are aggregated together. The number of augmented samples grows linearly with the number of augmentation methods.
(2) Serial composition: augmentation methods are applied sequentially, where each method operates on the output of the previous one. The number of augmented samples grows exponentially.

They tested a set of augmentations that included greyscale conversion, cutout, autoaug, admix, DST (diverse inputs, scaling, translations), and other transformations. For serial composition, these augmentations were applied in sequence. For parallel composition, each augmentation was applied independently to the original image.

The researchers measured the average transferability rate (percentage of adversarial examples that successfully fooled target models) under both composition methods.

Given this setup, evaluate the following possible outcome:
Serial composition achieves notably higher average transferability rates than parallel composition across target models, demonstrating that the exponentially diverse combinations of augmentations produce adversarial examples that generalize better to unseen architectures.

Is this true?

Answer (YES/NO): NO